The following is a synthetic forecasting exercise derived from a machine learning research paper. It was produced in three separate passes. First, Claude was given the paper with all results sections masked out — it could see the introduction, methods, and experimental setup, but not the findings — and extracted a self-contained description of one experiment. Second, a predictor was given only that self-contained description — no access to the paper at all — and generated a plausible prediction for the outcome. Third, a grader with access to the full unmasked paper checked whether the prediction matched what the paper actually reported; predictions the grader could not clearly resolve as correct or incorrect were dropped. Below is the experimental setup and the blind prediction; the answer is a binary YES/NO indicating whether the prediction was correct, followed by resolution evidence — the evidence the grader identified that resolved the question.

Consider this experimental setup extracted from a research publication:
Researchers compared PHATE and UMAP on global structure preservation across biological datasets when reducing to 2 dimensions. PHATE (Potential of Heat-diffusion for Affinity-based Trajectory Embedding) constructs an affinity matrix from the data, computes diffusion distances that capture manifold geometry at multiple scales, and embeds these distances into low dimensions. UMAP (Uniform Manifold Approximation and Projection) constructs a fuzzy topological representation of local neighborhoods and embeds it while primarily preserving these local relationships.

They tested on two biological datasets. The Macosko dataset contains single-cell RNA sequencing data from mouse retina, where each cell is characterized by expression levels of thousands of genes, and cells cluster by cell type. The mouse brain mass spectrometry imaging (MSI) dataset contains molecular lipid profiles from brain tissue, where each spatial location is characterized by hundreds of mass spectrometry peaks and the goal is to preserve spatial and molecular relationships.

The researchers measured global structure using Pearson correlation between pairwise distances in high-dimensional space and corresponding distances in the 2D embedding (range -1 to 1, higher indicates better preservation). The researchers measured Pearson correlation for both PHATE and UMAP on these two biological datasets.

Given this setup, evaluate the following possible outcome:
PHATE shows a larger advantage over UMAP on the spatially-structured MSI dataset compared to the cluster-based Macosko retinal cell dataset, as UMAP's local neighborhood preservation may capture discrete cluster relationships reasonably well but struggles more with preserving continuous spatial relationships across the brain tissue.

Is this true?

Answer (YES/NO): YES